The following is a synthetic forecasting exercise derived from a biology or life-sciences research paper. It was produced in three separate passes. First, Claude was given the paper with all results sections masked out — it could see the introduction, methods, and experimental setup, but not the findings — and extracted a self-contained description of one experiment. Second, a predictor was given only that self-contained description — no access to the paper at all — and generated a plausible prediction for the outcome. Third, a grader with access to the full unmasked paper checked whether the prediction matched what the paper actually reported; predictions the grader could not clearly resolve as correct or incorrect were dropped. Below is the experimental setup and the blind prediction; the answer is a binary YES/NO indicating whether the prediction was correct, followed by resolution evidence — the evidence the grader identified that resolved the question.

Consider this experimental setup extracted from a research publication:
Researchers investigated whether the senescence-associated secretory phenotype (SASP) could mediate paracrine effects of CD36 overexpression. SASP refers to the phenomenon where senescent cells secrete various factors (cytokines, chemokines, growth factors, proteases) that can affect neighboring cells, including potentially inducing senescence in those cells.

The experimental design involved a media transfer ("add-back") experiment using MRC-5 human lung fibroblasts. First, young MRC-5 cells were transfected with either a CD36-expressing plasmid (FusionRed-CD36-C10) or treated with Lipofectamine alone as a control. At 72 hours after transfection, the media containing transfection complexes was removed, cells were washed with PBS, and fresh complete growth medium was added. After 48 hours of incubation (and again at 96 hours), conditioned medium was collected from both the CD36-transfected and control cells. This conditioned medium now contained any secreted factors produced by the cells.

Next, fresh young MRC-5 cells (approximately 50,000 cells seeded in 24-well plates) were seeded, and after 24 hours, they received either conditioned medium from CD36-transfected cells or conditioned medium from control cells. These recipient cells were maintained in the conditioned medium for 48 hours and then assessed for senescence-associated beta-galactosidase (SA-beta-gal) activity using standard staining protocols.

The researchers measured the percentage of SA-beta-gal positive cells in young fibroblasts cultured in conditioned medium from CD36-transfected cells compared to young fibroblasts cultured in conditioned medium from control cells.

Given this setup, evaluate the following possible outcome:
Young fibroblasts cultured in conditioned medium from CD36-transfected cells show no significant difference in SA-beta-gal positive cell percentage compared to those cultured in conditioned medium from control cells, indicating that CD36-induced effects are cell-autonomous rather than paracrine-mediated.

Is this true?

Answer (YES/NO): NO